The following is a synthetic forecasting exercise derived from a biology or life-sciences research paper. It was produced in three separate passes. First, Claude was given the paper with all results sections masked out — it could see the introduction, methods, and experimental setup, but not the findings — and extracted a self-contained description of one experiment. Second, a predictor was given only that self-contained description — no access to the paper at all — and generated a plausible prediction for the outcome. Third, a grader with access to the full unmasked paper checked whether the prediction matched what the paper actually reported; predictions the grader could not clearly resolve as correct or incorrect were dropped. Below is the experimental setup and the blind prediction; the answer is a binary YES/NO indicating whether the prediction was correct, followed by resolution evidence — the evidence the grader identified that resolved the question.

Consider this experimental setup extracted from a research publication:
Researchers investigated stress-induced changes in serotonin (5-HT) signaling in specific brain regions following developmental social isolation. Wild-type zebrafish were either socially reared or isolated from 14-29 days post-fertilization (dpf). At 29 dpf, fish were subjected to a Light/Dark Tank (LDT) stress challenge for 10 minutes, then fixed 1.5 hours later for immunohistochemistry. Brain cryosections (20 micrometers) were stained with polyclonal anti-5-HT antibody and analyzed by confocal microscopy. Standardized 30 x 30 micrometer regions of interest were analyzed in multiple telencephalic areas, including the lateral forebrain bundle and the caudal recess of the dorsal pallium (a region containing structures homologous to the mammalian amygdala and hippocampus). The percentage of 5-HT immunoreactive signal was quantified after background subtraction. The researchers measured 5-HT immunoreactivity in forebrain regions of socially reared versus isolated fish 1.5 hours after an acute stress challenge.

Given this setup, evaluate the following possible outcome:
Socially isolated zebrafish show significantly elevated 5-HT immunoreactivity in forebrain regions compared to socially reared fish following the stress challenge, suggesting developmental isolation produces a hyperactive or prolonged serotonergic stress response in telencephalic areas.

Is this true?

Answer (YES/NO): YES